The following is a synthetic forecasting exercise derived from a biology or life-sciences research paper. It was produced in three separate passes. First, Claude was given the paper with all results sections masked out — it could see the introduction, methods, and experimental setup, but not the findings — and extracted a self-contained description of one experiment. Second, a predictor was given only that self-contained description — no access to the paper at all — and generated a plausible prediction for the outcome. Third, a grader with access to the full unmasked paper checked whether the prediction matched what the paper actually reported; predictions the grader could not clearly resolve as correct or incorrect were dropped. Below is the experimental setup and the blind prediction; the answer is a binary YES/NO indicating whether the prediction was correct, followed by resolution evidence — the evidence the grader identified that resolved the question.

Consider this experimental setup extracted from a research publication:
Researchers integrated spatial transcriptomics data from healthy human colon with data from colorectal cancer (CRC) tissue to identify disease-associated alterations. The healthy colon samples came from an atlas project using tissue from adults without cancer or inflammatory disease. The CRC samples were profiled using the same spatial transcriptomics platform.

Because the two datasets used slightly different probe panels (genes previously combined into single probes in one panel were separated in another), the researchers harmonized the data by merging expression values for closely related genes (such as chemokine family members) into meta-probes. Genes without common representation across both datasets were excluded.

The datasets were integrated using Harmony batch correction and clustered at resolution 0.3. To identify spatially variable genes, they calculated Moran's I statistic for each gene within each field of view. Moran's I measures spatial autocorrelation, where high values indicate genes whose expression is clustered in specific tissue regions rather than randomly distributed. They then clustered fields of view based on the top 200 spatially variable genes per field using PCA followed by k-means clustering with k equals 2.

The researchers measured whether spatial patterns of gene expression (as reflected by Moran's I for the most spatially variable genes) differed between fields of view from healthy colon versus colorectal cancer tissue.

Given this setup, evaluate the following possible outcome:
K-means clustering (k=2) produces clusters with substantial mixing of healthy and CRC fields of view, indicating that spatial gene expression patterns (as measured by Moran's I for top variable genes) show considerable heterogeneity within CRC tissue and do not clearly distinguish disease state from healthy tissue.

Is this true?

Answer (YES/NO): NO